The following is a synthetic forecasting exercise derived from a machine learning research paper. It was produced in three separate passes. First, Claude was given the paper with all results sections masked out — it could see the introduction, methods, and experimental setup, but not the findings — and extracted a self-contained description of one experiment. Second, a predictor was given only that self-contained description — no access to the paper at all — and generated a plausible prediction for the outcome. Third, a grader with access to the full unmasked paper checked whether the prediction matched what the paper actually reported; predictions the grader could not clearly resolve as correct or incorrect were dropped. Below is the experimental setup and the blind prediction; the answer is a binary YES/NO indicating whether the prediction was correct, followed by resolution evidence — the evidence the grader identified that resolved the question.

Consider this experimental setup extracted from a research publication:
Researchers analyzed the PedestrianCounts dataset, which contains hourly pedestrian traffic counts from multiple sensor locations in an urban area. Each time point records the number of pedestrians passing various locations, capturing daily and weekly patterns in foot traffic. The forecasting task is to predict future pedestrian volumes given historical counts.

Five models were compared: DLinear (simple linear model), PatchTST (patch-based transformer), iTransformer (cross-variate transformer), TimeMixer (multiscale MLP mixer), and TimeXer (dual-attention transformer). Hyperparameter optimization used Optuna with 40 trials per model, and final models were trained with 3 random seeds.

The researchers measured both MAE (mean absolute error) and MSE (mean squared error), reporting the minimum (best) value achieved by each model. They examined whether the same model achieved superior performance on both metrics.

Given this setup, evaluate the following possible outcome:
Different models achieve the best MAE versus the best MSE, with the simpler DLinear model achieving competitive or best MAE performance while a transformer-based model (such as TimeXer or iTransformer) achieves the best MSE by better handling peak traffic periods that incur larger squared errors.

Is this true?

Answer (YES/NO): NO